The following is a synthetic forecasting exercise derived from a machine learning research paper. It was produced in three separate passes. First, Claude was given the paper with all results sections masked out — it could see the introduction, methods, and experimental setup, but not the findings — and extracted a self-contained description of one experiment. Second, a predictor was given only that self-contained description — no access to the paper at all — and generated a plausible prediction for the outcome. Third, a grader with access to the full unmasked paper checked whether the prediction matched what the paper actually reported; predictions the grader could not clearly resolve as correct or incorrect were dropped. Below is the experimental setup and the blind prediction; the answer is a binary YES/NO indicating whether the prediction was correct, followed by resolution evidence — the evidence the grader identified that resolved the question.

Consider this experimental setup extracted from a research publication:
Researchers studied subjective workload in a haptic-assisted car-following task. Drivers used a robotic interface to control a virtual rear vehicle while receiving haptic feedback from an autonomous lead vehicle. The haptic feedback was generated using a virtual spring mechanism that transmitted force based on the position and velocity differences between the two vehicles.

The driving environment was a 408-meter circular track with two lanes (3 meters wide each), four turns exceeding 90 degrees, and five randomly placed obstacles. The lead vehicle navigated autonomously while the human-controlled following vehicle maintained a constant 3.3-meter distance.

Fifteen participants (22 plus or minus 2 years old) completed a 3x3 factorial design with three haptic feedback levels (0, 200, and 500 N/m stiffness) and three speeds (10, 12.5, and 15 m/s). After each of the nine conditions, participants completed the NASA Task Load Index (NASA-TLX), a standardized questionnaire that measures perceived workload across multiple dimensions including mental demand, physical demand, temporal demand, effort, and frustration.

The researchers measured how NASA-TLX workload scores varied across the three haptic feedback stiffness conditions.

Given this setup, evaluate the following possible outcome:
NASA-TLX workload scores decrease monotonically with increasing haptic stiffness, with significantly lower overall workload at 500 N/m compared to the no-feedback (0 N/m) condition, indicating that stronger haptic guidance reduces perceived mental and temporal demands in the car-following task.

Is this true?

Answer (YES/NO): NO